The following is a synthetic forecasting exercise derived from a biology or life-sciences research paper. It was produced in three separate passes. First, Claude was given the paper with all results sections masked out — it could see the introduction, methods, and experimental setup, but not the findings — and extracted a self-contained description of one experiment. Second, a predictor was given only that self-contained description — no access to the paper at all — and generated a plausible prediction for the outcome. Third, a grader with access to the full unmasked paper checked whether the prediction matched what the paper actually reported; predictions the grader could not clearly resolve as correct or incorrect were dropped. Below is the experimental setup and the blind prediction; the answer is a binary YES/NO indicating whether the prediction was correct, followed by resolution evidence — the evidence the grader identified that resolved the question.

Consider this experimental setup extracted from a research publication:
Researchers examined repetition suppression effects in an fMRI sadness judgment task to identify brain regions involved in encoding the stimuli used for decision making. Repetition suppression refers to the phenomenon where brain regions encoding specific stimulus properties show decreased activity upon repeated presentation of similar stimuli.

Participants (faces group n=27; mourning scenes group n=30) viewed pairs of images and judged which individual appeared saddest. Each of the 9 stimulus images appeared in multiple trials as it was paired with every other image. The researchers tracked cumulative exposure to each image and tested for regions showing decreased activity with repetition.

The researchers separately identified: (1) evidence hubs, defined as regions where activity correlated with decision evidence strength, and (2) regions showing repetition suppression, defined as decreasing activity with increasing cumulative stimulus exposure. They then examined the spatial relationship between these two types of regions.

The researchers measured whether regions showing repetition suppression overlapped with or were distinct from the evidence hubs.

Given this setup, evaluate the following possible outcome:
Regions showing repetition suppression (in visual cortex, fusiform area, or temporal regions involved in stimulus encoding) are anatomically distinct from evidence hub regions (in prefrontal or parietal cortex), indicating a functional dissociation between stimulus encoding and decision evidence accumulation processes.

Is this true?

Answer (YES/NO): NO